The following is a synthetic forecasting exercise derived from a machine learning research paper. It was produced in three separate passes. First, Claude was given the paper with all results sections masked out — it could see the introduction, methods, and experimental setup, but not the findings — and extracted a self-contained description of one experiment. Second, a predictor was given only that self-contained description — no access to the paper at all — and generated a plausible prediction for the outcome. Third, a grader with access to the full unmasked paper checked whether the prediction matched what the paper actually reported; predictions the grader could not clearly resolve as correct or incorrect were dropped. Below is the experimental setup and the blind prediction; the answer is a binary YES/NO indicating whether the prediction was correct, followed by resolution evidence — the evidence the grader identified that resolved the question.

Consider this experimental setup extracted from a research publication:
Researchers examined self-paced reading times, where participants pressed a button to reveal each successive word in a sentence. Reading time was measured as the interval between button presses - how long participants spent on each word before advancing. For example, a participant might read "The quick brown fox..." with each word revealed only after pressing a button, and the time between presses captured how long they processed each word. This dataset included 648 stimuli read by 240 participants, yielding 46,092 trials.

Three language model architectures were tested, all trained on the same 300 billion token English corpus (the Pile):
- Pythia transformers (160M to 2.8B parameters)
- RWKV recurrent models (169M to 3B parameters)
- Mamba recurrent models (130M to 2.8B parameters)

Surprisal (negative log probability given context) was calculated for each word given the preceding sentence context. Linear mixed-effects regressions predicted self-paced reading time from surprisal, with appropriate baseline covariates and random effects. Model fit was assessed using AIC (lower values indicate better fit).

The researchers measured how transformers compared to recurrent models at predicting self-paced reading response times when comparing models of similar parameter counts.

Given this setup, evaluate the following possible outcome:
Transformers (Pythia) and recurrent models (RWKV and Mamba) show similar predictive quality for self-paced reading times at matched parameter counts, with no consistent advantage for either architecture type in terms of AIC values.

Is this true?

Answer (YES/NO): NO